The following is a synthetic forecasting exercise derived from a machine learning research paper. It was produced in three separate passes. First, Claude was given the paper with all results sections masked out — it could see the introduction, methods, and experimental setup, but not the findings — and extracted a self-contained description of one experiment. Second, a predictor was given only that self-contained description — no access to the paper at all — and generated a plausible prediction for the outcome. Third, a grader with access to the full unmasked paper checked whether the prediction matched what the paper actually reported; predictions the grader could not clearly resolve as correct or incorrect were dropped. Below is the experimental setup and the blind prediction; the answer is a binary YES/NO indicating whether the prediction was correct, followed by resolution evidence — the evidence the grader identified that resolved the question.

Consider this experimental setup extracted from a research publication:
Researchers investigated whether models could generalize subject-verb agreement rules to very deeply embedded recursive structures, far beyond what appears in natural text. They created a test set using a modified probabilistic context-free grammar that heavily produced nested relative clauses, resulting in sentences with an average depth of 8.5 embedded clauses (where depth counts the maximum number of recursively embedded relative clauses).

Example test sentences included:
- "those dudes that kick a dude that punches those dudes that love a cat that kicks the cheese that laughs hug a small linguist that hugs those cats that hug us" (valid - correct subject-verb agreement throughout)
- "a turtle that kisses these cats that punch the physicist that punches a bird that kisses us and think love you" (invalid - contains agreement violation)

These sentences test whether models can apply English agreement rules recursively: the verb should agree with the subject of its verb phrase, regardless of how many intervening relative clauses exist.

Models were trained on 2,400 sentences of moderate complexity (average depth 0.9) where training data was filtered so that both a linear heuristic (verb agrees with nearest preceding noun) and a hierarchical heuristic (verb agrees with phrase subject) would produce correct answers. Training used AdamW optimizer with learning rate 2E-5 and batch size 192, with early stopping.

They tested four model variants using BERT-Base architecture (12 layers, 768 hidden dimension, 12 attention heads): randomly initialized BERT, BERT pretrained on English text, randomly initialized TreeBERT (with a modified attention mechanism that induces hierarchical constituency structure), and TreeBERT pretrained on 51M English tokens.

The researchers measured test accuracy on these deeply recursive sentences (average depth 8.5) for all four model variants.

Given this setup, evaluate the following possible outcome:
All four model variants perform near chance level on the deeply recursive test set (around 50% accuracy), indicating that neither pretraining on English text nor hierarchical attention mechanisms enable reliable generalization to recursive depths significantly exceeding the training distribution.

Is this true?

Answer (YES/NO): NO